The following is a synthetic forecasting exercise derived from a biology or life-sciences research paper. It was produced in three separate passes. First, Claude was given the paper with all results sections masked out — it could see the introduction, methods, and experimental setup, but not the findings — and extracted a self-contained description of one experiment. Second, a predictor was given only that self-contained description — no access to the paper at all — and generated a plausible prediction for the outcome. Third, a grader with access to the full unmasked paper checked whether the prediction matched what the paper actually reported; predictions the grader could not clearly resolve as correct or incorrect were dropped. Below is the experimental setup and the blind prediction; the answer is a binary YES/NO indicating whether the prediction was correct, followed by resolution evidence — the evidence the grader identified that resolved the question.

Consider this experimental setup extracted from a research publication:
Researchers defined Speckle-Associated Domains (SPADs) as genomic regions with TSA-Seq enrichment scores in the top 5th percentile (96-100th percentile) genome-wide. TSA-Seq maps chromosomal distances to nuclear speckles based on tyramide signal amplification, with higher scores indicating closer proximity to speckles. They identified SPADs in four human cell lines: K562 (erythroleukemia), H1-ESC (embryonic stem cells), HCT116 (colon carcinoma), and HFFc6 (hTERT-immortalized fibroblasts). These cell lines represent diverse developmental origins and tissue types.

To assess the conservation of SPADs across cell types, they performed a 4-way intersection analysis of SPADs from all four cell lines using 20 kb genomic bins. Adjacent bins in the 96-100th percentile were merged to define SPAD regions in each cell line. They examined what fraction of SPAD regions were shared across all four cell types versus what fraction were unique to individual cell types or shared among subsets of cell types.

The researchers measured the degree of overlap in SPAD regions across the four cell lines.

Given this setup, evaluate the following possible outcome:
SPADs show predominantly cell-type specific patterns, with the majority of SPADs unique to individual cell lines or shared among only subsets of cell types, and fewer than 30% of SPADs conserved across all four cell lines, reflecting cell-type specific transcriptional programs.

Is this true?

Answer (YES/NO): NO